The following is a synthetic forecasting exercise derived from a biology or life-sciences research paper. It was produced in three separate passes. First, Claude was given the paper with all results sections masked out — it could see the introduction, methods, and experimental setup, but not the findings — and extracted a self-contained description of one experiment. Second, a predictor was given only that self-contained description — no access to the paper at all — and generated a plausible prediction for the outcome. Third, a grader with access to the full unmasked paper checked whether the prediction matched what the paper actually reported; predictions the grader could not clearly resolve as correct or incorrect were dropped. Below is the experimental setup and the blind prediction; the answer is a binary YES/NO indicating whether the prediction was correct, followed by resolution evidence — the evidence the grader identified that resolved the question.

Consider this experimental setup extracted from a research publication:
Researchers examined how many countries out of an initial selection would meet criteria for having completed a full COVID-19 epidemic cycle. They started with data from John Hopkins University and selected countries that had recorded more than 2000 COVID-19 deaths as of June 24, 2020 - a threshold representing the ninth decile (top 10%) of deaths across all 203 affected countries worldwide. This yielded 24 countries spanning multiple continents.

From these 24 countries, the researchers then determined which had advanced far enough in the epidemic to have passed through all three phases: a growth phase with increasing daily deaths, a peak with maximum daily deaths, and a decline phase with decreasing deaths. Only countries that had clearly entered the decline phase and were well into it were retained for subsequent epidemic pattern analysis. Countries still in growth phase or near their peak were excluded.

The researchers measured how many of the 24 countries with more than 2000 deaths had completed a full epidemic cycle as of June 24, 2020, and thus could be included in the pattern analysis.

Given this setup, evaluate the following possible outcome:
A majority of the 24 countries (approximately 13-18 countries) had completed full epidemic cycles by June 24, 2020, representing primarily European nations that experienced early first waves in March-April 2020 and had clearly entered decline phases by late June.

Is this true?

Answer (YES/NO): YES